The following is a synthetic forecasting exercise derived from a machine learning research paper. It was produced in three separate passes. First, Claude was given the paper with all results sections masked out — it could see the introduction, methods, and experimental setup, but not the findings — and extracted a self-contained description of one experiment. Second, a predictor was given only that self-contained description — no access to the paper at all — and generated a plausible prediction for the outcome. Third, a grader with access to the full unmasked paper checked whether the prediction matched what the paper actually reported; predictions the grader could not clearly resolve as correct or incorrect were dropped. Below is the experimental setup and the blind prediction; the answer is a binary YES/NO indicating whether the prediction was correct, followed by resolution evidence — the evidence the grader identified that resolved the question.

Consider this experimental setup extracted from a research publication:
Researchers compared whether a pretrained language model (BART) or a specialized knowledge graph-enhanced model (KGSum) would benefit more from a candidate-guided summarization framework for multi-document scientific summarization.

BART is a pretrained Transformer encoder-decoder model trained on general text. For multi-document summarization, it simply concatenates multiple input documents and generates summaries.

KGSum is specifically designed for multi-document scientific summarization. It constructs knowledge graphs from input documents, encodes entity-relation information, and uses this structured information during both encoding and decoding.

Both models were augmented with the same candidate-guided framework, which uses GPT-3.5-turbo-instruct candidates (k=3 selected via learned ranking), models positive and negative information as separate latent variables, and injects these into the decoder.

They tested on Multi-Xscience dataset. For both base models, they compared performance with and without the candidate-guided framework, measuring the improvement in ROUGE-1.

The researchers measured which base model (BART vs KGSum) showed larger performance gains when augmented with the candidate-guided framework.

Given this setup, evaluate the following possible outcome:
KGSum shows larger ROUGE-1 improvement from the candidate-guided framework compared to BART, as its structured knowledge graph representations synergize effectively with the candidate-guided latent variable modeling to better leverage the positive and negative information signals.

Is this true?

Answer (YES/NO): YES